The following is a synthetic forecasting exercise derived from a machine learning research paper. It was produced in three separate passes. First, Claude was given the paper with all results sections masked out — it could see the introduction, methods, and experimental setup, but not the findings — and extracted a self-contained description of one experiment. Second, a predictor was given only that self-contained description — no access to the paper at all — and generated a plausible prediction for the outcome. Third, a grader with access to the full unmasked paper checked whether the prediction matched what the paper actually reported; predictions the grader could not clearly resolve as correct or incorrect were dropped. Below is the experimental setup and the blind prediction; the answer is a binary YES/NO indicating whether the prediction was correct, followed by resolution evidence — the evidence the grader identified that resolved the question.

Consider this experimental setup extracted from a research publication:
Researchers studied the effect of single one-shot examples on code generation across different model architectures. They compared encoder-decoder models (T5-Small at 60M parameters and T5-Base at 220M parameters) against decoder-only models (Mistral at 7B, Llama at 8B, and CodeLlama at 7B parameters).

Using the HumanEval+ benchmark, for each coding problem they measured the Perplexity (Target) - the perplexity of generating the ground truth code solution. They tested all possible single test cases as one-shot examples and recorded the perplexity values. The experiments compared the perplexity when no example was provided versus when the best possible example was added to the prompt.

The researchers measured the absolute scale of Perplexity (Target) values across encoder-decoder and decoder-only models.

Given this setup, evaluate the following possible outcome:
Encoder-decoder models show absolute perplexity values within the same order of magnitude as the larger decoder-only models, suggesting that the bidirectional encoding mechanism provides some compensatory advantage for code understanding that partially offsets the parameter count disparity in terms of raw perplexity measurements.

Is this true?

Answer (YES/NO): NO